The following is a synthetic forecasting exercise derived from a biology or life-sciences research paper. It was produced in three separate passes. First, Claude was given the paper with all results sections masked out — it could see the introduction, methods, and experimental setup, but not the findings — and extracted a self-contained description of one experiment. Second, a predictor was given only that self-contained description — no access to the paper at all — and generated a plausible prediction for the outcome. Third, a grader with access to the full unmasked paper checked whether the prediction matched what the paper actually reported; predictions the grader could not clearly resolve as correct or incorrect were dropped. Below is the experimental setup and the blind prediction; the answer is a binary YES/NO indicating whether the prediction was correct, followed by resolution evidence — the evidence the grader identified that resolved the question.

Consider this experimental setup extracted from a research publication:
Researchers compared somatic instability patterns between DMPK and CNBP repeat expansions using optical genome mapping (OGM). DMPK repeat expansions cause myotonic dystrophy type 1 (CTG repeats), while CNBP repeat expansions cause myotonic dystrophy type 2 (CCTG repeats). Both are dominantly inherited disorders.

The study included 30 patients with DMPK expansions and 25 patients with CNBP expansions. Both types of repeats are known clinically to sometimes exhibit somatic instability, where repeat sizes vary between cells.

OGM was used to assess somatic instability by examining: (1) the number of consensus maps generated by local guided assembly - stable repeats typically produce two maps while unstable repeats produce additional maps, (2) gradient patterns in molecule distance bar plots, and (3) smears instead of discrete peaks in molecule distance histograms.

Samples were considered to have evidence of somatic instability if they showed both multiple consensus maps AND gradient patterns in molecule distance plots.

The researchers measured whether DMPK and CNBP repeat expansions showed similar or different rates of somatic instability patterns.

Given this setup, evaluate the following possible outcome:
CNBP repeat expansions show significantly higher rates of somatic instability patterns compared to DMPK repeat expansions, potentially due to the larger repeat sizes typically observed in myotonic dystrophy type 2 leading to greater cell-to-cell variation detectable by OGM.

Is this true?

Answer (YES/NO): YES